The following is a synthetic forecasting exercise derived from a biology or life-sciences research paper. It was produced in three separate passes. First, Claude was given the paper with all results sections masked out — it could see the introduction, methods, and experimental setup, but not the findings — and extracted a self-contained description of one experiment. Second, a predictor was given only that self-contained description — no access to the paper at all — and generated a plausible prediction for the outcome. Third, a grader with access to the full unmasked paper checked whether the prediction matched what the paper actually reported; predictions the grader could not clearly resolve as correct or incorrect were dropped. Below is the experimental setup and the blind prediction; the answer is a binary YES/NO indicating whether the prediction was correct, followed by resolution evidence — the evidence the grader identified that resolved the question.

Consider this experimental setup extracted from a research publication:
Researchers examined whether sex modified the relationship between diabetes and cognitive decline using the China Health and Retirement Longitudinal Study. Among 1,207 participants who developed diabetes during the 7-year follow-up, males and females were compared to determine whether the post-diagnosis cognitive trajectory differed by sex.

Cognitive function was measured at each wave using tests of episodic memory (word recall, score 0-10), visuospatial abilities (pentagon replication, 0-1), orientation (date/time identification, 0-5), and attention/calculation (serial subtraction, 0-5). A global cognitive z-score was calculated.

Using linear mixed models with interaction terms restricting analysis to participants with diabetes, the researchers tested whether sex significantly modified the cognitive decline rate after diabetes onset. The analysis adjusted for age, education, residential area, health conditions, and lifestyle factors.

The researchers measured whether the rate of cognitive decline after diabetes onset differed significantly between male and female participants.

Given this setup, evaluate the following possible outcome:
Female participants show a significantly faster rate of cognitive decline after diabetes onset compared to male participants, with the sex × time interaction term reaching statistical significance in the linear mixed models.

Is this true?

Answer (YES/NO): NO